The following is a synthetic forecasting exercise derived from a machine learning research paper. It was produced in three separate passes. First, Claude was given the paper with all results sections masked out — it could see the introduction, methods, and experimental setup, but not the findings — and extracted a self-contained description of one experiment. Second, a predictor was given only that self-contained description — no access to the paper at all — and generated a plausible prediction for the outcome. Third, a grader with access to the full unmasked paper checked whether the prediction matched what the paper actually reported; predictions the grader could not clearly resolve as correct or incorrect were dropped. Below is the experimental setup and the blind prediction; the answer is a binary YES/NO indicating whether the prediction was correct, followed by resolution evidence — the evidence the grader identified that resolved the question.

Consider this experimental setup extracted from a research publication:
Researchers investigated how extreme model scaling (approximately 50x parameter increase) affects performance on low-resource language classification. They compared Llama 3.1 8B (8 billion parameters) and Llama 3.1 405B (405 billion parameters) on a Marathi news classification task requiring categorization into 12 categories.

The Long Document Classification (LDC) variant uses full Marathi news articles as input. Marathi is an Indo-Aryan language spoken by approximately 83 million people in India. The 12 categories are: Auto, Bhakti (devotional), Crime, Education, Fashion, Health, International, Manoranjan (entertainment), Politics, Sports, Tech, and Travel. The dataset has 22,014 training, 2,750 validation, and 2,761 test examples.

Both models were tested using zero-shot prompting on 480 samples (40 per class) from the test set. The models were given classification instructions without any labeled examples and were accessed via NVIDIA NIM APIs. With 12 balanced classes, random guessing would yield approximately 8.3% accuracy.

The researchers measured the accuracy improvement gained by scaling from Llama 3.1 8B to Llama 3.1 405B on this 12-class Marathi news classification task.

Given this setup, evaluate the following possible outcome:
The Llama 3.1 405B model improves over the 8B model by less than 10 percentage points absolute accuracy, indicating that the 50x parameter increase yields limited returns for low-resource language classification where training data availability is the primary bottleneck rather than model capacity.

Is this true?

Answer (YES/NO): YES